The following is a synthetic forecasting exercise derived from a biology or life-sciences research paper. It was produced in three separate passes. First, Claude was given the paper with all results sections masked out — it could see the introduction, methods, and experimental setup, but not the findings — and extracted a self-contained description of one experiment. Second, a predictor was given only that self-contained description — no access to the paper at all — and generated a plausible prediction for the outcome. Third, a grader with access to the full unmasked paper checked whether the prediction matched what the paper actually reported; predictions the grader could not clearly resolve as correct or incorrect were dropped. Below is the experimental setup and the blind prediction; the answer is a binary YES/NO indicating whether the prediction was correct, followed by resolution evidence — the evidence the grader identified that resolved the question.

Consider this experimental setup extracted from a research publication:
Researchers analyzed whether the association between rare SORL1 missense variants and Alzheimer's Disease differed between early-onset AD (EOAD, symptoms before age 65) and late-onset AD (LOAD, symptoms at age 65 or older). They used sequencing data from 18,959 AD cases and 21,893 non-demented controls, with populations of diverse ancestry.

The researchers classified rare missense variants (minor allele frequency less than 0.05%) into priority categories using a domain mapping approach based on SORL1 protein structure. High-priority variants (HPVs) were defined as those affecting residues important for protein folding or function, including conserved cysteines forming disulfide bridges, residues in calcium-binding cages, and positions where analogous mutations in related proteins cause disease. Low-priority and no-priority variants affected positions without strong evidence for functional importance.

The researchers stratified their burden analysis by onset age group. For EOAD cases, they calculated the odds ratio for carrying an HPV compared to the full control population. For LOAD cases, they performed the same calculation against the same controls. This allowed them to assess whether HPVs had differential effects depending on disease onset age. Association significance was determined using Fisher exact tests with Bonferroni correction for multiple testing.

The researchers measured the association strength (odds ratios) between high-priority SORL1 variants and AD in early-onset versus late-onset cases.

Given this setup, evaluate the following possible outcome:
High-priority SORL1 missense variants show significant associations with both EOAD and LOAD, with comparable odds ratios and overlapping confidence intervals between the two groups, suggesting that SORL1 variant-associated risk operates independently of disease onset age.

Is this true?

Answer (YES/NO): NO